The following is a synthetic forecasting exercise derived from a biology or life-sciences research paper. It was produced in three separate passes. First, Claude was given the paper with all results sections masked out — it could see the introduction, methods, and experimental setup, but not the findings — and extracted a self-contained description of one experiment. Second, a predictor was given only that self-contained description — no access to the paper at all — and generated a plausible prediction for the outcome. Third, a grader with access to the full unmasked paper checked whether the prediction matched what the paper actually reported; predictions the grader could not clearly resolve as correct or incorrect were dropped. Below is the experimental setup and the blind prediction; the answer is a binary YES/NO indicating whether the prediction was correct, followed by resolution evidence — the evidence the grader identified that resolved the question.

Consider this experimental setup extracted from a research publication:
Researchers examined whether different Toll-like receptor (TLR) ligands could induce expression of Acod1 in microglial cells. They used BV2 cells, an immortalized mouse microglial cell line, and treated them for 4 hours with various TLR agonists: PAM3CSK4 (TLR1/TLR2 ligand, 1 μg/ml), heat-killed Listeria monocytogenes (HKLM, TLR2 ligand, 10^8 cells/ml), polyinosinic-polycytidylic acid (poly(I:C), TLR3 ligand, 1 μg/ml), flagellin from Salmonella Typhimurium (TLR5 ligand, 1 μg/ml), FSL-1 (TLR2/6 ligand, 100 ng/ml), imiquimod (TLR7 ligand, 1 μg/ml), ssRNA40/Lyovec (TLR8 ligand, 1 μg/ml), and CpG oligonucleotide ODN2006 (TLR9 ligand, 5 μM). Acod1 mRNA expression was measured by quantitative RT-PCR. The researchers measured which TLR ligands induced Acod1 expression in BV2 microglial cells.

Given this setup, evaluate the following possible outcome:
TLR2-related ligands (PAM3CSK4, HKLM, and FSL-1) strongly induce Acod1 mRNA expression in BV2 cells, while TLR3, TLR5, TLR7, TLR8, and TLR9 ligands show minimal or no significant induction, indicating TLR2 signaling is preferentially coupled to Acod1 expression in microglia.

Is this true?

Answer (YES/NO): NO